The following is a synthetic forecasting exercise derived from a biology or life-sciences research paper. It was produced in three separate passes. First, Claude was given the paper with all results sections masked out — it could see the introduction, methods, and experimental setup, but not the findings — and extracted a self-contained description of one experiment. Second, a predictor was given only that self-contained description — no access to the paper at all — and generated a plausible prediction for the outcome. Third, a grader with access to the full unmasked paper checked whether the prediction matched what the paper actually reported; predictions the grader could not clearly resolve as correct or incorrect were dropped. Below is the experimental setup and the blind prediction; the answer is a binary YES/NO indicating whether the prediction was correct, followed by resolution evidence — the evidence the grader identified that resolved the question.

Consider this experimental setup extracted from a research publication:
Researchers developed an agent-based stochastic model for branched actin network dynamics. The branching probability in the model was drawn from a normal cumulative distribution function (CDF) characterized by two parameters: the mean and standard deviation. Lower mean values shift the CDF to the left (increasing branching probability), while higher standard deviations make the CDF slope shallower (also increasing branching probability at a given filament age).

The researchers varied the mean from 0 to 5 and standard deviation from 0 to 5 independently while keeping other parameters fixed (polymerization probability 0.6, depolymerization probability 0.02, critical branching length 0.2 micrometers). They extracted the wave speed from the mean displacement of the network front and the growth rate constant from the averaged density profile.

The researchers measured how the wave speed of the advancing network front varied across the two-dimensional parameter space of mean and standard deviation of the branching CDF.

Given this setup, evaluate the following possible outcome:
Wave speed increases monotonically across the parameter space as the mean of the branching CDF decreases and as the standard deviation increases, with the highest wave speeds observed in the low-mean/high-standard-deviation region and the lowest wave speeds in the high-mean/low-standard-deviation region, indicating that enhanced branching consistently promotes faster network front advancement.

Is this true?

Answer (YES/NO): NO